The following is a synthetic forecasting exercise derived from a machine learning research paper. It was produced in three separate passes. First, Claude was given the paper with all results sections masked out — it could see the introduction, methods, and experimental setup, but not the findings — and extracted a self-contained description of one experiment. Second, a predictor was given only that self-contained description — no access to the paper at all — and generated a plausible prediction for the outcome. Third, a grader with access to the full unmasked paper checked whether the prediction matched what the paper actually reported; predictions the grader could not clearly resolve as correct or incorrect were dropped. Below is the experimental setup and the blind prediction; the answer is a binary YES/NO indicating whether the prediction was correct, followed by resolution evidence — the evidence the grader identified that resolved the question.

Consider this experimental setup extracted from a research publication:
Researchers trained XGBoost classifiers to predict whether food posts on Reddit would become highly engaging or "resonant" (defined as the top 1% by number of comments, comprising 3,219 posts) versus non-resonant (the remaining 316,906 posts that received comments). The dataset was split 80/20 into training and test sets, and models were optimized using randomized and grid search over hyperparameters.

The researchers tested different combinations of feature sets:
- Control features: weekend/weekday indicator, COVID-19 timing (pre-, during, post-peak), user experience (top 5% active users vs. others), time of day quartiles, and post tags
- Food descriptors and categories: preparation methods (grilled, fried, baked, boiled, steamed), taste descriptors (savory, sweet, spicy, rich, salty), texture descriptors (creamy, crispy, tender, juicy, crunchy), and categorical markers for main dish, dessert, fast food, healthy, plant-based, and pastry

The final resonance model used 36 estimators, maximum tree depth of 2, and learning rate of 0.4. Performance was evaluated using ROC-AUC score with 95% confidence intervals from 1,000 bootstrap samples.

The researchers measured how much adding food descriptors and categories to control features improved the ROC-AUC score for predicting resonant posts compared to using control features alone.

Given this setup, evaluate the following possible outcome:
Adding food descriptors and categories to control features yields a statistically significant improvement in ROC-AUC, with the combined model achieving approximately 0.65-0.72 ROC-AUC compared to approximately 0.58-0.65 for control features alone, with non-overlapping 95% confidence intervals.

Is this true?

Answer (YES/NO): NO